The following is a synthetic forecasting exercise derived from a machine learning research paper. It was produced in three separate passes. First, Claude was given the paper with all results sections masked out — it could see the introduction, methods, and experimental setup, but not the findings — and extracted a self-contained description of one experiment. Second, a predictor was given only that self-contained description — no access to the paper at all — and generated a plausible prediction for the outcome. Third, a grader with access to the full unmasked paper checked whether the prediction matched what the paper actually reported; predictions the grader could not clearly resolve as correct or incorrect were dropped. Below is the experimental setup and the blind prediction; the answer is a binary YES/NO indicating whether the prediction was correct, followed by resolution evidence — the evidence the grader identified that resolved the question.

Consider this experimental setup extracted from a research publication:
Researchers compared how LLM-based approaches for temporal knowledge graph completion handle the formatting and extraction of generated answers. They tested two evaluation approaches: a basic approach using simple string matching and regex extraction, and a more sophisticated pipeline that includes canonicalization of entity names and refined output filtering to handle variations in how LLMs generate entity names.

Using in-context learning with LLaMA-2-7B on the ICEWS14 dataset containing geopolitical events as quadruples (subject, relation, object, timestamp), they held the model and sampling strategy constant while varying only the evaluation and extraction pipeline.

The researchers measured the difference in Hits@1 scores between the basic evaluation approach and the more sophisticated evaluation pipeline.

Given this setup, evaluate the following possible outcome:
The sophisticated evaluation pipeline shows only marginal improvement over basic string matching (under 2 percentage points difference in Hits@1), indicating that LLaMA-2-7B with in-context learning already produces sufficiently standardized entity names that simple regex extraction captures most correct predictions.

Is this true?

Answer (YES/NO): NO